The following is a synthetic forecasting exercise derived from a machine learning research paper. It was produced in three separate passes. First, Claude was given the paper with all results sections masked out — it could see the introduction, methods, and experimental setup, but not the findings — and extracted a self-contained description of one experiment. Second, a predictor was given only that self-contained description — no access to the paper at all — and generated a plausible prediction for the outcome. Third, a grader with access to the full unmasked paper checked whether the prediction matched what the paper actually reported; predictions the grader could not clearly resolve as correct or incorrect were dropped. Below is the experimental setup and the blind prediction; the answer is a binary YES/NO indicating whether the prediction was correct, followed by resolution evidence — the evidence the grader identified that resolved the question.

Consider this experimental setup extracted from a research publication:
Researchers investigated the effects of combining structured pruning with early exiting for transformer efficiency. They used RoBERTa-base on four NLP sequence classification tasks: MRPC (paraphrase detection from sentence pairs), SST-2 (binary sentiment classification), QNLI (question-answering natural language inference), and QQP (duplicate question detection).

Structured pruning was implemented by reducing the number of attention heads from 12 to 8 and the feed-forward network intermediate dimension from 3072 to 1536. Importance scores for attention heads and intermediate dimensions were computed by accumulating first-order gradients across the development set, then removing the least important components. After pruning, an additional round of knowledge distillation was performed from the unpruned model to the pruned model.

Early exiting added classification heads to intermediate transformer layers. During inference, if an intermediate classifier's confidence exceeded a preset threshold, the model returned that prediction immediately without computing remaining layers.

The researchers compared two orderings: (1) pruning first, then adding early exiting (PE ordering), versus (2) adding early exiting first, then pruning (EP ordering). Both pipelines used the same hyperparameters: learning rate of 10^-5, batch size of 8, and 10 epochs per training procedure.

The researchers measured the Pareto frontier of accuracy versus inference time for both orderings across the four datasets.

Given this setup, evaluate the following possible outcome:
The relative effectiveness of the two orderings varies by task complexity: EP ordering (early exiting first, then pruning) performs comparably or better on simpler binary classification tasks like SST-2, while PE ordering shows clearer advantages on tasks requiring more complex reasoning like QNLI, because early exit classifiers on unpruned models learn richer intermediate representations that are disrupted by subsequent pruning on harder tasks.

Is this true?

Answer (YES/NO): NO